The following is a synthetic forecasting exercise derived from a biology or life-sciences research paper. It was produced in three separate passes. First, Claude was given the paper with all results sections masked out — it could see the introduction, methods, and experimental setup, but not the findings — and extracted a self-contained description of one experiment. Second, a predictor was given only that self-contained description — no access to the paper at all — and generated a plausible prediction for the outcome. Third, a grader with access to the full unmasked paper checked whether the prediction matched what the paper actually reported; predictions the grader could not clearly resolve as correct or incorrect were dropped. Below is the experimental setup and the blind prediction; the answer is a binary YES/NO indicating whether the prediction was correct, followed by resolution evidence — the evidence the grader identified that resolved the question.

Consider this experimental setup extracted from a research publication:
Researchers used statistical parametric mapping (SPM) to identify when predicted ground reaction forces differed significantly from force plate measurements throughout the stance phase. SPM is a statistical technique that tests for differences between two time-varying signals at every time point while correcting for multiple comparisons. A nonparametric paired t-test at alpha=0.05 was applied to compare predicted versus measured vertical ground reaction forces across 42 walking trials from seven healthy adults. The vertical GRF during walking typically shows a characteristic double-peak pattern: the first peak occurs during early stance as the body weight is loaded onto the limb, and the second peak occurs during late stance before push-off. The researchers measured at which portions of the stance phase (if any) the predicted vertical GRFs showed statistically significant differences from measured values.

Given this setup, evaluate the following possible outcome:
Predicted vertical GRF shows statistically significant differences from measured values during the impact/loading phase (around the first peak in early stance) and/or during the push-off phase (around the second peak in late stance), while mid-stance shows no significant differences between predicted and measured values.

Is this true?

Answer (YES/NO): NO